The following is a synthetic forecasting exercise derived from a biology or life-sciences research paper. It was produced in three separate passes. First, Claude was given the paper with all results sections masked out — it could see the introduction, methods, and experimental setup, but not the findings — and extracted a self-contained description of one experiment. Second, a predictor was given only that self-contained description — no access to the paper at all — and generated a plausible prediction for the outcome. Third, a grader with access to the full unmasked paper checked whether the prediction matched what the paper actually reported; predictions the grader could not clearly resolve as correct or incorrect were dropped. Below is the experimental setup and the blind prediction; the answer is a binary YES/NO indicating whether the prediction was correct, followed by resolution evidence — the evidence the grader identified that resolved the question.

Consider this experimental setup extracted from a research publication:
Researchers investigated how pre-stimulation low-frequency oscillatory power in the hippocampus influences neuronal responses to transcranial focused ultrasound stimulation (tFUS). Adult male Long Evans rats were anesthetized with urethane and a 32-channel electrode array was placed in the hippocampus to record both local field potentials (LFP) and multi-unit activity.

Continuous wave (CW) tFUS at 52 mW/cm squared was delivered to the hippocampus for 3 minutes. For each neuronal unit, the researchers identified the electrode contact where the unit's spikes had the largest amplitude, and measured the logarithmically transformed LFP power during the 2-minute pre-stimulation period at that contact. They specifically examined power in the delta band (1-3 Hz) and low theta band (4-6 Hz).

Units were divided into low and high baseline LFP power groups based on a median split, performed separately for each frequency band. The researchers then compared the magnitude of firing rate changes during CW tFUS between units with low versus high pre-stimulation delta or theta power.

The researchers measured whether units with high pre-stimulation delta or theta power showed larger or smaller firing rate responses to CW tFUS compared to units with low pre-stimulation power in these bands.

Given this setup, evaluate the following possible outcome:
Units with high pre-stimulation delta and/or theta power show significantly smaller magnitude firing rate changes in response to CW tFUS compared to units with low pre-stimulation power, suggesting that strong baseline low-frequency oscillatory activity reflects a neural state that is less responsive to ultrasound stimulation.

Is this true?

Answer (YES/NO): NO